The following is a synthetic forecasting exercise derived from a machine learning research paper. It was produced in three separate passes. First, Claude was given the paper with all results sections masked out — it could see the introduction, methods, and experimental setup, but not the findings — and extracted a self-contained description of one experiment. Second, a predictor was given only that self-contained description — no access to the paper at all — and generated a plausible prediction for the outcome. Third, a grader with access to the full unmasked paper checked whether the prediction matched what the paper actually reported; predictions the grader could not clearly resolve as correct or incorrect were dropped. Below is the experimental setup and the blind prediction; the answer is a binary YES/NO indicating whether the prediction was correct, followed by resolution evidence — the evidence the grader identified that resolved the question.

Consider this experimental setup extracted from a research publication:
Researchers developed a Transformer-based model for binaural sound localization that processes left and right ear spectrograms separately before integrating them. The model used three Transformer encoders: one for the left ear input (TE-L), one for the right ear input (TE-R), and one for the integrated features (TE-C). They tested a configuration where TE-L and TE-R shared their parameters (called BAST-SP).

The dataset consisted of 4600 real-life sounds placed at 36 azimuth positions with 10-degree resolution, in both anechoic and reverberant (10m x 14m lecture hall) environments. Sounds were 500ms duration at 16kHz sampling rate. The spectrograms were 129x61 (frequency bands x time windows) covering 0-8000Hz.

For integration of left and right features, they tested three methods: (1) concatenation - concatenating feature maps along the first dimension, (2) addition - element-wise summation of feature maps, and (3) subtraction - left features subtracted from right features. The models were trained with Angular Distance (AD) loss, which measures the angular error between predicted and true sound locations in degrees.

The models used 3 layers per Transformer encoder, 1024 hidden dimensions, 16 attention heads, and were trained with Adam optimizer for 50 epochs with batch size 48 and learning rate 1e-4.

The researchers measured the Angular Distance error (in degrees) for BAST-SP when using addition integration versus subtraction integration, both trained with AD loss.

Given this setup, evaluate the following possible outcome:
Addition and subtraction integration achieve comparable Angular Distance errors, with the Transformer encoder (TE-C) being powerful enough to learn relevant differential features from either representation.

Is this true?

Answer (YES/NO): NO